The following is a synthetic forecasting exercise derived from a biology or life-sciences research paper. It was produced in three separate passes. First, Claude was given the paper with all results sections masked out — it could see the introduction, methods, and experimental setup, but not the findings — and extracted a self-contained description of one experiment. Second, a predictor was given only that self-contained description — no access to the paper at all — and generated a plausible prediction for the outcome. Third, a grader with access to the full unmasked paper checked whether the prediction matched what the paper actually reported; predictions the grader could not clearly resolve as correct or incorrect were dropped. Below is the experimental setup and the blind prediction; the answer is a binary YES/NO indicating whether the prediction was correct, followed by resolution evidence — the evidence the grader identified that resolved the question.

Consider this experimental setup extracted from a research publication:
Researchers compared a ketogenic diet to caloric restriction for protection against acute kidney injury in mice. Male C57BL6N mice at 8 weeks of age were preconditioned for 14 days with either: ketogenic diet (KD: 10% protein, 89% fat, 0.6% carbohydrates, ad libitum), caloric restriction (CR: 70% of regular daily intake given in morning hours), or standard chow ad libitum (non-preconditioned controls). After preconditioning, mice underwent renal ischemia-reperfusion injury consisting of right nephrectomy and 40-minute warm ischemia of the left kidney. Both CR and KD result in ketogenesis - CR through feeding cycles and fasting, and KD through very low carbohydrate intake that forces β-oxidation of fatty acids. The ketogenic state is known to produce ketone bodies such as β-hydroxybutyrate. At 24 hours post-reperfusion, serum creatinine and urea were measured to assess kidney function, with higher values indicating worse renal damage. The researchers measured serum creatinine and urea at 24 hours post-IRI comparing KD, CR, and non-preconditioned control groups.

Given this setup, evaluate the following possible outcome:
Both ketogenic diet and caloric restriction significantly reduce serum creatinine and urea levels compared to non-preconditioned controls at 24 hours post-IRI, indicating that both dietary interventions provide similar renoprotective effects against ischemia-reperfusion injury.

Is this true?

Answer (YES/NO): NO